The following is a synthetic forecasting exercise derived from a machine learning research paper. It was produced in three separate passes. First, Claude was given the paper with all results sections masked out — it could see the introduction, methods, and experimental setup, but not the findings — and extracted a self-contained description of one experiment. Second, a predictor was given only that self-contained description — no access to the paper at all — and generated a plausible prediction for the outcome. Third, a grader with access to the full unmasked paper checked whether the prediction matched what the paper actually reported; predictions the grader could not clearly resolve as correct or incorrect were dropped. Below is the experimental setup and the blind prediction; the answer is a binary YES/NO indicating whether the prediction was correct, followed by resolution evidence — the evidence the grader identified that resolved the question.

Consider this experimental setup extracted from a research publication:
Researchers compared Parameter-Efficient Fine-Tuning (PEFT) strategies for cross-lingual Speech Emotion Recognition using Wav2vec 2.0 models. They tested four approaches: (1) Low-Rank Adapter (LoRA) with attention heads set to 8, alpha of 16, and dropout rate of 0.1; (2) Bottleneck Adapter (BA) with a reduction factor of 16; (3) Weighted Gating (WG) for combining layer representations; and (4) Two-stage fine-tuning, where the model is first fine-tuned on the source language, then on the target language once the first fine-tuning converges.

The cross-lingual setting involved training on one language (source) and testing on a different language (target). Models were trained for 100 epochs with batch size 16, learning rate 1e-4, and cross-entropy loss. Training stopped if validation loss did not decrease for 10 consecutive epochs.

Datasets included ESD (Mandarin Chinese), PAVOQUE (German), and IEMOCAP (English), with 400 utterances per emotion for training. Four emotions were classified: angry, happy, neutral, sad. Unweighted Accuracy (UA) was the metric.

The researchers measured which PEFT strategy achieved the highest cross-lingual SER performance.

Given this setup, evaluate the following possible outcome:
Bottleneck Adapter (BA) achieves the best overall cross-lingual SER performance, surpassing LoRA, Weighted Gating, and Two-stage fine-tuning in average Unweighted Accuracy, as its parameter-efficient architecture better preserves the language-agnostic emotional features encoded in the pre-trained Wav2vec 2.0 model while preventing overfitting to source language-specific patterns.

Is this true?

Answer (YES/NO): NO